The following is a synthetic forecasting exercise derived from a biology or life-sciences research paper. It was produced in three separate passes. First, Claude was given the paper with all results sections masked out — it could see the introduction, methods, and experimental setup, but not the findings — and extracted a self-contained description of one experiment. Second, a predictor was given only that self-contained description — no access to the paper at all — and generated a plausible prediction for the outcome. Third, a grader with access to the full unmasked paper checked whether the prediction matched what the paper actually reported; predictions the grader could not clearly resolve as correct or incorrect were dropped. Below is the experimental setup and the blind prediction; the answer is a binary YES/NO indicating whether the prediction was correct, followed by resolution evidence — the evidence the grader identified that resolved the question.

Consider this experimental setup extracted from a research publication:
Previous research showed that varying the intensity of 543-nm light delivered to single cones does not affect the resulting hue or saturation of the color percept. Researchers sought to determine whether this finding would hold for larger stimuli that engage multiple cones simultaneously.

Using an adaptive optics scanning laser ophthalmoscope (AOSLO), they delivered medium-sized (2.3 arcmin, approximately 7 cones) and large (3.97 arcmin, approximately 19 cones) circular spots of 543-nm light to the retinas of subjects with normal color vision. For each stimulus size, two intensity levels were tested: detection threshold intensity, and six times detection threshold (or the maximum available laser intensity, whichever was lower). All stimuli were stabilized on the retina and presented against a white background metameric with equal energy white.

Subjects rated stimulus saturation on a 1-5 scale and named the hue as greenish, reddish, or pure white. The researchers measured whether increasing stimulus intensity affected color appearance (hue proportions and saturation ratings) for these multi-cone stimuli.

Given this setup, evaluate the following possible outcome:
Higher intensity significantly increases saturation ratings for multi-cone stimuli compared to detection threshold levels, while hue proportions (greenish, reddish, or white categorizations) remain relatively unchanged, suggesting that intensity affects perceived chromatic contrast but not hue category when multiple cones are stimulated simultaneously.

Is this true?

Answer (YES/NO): NO